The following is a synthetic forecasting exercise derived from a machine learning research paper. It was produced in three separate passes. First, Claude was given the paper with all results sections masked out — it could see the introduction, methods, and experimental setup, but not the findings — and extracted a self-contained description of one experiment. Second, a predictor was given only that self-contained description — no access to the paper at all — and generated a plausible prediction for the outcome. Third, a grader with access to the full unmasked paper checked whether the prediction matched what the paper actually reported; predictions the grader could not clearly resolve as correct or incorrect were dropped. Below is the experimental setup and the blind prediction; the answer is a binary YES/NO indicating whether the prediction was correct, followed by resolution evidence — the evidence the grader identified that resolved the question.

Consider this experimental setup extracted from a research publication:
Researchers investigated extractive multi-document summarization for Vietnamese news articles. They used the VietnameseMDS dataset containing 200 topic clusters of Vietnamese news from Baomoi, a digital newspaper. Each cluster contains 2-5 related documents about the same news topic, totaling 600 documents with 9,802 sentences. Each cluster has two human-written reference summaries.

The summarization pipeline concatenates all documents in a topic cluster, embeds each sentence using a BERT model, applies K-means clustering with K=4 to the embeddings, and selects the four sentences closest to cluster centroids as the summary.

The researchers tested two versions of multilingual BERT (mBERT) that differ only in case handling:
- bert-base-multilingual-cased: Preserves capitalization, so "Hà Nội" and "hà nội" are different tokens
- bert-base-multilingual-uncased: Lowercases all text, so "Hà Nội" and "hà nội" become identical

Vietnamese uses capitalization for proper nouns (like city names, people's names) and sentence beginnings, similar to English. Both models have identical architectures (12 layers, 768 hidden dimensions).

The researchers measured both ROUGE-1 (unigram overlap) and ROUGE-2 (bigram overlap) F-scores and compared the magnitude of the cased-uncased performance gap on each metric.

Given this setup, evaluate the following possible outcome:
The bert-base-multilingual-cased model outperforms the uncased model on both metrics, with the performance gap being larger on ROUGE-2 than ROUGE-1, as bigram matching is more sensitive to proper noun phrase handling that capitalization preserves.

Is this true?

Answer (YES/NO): NO